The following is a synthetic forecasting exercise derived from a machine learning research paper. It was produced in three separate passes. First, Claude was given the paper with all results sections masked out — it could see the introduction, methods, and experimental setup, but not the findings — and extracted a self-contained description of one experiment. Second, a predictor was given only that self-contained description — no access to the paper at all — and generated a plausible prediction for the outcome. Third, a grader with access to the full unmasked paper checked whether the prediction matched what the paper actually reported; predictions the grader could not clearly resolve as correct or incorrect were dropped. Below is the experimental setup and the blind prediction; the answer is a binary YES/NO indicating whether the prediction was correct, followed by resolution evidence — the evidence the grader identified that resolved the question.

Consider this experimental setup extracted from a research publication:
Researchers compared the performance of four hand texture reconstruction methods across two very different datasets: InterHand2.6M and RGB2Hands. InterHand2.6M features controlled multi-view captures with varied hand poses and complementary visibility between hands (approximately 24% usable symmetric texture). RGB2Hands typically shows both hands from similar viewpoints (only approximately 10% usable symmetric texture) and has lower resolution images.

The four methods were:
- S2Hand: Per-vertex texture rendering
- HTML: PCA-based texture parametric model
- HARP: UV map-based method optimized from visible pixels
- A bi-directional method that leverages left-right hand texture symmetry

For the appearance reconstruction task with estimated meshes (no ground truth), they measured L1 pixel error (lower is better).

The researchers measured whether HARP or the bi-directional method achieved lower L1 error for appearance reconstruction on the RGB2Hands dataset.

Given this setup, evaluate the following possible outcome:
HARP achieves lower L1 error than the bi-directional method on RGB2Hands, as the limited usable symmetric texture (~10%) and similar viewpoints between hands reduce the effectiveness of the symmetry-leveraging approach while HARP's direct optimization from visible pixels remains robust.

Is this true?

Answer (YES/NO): NO